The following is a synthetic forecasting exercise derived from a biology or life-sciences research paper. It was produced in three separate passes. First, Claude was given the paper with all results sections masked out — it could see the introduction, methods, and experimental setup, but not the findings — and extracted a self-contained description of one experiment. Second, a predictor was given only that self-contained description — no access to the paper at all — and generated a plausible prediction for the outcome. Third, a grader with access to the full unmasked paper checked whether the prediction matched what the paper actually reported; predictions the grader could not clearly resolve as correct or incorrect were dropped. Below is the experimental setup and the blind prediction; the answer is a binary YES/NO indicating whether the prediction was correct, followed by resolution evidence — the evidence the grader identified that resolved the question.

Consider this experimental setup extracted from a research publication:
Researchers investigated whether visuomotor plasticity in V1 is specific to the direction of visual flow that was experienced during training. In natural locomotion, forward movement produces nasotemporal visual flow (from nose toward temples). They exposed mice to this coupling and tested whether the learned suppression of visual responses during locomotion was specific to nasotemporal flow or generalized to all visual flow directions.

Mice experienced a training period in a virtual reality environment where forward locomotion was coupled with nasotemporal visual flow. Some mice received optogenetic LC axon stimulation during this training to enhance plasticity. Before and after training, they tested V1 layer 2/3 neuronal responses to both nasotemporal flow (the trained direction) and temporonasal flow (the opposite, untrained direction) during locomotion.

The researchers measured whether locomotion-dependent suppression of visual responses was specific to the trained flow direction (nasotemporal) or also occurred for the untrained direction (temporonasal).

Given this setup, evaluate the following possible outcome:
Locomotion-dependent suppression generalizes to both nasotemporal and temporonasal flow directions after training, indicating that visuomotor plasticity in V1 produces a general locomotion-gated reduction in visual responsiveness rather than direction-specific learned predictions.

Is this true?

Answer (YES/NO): NO